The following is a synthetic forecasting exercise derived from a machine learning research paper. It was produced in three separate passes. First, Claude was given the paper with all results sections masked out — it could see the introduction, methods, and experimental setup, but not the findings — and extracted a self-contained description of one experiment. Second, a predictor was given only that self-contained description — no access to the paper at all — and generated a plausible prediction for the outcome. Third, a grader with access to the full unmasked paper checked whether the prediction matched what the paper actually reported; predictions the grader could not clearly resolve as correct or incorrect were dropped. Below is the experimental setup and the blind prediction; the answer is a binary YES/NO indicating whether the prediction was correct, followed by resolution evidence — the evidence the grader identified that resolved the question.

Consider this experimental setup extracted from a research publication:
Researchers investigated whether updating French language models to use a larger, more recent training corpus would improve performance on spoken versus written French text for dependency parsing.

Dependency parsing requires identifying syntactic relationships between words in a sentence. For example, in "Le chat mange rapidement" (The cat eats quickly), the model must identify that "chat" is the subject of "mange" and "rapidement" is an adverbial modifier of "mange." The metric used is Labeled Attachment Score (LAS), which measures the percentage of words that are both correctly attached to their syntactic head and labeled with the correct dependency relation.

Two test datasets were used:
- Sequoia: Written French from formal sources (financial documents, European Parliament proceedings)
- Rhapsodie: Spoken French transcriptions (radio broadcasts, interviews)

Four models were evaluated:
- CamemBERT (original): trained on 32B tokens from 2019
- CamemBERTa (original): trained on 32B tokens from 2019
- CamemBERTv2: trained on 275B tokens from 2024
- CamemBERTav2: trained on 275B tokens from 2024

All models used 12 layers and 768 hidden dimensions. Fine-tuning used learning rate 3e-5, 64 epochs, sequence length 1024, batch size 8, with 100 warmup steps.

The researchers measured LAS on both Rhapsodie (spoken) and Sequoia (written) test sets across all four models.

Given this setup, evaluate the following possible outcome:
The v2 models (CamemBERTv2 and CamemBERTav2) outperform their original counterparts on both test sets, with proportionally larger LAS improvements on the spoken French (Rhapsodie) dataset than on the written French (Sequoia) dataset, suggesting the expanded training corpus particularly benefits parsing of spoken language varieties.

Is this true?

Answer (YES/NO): NO